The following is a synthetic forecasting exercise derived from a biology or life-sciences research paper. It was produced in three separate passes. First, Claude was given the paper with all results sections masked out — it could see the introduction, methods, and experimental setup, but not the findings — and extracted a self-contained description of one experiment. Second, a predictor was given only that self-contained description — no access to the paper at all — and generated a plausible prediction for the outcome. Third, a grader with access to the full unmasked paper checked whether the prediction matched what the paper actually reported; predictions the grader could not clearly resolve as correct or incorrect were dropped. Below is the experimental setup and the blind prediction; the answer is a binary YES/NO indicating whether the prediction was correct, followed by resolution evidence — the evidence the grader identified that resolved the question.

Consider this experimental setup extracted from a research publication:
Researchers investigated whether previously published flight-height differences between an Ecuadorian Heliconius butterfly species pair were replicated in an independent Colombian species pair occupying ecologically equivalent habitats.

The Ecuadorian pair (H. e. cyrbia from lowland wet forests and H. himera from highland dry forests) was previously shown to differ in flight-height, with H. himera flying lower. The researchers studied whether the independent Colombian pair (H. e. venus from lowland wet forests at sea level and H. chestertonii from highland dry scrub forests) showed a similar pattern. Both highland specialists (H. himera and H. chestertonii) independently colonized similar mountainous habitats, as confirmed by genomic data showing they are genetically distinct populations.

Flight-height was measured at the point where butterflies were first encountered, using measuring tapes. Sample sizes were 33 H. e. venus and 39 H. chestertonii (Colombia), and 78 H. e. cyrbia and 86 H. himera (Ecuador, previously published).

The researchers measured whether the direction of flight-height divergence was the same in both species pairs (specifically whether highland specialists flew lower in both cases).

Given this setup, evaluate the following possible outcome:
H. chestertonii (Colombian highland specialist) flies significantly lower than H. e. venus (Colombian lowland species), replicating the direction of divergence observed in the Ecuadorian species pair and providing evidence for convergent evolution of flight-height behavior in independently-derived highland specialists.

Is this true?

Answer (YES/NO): YES